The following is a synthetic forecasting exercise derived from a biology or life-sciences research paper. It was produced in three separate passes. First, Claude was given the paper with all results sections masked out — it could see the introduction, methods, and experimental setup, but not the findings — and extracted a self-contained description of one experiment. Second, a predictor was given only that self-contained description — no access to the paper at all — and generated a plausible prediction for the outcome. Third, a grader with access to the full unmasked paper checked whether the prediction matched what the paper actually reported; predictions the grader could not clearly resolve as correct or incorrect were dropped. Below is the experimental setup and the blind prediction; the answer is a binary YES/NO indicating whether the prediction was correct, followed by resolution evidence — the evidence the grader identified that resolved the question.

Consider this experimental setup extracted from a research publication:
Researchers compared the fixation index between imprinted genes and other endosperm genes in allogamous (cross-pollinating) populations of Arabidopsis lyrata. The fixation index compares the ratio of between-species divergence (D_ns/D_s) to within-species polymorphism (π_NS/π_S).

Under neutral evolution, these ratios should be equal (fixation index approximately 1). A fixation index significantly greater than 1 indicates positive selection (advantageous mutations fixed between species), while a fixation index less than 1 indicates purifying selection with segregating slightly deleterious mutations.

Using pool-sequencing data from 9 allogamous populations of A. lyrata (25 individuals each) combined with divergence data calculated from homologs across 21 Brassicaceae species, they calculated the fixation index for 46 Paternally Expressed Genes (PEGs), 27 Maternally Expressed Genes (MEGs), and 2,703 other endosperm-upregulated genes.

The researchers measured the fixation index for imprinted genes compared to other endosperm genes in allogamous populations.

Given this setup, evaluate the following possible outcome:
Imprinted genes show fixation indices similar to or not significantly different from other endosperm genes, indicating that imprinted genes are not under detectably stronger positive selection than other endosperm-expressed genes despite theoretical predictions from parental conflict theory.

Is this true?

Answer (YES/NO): NO